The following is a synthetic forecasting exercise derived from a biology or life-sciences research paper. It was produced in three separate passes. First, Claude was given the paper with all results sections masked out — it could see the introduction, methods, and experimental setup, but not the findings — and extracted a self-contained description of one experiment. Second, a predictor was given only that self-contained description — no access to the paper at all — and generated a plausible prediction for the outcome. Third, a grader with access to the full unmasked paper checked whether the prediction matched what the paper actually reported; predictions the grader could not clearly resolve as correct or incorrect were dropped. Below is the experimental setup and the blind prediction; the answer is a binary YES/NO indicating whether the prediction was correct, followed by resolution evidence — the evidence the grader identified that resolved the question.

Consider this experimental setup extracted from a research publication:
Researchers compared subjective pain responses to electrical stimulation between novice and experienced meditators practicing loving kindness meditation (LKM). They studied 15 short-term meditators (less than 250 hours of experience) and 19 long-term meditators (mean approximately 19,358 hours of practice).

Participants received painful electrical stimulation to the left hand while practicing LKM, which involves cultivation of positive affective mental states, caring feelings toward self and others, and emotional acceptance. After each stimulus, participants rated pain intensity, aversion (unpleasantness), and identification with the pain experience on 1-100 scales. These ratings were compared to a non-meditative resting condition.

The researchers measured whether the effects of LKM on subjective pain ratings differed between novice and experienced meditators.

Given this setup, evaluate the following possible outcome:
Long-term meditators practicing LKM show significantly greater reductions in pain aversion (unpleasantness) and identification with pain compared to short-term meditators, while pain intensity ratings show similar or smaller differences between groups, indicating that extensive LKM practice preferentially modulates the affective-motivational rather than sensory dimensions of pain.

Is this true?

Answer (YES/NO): NO